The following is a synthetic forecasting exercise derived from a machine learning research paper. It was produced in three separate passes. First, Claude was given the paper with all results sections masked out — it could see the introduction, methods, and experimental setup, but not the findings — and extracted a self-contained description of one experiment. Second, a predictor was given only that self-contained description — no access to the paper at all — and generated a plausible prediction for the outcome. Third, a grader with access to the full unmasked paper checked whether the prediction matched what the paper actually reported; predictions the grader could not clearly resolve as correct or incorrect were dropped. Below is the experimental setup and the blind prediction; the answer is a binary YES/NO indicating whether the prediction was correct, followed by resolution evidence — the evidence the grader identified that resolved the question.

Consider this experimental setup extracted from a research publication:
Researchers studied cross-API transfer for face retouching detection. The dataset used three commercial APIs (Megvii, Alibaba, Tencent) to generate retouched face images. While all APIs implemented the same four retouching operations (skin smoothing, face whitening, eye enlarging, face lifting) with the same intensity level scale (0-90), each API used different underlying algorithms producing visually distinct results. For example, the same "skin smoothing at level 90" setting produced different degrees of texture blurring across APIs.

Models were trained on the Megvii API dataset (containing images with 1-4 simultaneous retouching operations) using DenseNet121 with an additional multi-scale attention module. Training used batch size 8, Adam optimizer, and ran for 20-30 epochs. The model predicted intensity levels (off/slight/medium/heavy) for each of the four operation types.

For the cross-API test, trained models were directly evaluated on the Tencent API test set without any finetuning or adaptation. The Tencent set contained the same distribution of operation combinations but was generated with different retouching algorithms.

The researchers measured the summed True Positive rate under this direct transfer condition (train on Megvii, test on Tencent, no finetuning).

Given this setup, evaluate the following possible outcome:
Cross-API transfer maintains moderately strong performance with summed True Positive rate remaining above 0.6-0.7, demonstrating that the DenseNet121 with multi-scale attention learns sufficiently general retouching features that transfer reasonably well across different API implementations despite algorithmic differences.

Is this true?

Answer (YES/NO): NO